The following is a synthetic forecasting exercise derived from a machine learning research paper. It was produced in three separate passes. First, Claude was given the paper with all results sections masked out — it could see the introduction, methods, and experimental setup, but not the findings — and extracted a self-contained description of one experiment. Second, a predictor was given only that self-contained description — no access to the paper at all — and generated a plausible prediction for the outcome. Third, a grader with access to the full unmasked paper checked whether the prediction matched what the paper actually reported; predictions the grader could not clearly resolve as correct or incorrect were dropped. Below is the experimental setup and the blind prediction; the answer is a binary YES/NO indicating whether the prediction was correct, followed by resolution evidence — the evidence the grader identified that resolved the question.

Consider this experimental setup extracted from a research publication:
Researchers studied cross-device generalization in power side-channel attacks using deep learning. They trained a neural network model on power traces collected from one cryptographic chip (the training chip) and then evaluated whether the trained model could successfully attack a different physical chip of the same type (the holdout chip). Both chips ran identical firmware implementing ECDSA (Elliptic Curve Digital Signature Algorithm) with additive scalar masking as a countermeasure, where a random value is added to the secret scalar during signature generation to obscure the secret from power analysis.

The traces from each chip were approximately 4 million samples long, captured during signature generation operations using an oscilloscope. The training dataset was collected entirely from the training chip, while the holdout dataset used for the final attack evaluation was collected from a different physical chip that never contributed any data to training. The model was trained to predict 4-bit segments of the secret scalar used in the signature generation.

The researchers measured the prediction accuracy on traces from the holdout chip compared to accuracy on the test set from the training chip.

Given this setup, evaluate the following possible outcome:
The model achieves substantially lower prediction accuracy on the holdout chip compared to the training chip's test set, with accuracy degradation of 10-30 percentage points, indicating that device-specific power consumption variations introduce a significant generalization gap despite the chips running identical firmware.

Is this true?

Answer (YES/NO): NO